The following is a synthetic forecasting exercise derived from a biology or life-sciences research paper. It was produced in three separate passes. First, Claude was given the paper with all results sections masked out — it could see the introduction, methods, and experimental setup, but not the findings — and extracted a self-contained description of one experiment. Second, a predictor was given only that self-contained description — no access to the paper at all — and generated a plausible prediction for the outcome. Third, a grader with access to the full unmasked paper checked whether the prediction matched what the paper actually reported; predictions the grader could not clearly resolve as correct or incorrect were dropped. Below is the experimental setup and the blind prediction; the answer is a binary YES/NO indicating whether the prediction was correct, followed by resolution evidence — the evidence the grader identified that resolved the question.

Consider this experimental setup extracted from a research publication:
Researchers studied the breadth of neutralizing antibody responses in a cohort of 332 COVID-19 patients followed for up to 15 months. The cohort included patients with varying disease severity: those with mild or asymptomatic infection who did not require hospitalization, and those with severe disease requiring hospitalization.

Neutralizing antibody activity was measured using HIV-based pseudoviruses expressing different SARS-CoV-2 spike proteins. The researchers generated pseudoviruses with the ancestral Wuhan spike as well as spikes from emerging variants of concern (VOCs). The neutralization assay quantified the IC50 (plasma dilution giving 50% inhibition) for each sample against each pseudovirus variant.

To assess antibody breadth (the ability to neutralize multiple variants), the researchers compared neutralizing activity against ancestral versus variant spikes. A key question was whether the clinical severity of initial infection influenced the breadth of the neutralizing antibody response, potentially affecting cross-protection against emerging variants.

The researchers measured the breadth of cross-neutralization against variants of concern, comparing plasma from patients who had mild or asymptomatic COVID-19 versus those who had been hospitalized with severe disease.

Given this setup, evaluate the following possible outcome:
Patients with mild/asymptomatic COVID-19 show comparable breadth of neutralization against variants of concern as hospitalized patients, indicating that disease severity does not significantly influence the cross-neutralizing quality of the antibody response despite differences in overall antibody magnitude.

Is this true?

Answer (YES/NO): NO